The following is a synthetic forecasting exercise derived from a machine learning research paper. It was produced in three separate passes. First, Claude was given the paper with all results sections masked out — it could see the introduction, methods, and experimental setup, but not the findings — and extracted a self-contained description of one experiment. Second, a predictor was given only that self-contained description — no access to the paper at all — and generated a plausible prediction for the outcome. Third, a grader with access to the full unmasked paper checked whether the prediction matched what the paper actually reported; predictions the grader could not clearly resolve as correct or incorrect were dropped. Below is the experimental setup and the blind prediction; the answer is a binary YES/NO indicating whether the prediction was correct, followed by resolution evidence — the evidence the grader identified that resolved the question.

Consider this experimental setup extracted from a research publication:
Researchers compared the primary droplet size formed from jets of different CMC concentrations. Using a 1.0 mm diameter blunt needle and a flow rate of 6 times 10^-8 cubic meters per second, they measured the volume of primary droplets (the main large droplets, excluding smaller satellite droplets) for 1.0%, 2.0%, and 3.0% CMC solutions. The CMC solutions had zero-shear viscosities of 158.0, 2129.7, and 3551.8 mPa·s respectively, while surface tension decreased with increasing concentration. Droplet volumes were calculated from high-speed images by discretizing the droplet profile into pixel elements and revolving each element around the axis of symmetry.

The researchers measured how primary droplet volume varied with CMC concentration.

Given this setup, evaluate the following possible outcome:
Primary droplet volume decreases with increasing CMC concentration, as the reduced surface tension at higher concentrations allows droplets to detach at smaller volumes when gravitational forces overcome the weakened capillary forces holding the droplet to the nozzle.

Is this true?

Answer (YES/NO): NO